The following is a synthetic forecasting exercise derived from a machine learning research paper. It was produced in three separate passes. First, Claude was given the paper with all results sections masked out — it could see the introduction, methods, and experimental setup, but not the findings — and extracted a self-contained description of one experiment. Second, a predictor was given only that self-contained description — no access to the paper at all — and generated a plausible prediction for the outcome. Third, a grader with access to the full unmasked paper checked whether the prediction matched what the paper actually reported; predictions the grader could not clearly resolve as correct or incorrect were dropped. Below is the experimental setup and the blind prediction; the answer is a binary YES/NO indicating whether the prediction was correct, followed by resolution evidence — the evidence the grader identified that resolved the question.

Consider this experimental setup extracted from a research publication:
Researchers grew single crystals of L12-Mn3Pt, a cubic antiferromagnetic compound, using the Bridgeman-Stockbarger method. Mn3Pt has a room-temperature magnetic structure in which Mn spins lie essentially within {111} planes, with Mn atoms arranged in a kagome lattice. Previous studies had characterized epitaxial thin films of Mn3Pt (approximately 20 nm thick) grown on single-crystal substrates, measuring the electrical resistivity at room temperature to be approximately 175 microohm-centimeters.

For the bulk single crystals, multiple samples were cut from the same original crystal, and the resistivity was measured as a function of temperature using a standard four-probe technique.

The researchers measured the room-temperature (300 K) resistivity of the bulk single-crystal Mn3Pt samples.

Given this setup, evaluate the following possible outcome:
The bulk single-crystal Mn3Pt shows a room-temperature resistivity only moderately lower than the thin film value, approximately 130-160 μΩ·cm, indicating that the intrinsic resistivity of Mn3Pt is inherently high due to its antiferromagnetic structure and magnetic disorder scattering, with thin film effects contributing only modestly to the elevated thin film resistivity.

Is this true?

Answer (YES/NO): NO